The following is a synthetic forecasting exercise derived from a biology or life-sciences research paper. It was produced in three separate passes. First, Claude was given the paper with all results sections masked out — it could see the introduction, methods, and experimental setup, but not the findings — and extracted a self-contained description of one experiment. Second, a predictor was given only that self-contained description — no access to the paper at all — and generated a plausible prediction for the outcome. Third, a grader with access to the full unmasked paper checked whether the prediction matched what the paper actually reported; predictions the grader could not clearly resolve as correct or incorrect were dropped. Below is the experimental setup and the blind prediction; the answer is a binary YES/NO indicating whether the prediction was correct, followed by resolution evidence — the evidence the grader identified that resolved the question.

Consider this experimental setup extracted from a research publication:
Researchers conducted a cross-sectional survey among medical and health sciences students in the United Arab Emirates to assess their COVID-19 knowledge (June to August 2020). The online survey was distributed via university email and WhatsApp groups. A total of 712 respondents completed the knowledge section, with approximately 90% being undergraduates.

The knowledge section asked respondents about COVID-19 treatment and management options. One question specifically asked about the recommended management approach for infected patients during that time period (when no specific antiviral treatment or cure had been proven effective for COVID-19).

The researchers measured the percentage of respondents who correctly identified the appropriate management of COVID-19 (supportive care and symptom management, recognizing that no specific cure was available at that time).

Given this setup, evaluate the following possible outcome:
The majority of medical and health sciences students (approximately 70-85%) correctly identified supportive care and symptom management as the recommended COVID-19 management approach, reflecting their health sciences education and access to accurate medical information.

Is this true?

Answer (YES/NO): YES